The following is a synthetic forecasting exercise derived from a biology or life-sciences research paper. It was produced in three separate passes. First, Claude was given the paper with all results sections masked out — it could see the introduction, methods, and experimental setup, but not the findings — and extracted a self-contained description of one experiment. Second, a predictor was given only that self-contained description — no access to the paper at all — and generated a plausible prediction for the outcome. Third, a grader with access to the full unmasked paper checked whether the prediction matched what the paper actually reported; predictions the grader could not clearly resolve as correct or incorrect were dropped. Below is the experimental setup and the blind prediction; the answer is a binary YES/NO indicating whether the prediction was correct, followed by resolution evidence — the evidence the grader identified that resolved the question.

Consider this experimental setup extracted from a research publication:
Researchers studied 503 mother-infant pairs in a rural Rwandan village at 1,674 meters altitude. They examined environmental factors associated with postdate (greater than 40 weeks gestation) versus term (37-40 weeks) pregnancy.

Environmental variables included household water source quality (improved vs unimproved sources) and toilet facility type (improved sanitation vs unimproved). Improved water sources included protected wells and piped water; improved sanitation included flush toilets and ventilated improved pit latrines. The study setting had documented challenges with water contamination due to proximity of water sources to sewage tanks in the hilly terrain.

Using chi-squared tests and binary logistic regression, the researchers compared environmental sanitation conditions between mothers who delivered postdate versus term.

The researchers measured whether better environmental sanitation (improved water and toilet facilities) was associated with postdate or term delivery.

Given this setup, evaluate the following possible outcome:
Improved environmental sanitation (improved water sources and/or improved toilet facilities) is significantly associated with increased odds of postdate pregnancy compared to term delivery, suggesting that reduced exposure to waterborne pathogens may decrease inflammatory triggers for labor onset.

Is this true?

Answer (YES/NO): YES